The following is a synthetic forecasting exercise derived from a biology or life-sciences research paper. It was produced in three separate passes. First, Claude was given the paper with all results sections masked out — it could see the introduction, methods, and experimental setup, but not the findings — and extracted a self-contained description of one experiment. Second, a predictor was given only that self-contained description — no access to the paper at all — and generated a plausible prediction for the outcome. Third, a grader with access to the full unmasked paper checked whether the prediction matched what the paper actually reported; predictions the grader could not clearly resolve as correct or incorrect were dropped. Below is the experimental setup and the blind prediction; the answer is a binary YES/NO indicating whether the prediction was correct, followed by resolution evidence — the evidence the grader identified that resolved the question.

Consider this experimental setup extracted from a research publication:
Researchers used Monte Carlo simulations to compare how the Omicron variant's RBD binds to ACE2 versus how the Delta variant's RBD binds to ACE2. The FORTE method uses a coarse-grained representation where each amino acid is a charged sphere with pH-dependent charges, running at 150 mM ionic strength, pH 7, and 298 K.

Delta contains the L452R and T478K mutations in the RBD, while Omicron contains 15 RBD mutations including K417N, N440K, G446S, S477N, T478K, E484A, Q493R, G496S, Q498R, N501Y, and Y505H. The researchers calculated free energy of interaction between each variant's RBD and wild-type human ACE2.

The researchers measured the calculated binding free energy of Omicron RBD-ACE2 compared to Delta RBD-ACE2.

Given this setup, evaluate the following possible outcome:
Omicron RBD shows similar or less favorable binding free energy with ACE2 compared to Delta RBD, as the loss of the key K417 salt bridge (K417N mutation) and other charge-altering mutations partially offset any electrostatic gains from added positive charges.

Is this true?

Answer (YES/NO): NO